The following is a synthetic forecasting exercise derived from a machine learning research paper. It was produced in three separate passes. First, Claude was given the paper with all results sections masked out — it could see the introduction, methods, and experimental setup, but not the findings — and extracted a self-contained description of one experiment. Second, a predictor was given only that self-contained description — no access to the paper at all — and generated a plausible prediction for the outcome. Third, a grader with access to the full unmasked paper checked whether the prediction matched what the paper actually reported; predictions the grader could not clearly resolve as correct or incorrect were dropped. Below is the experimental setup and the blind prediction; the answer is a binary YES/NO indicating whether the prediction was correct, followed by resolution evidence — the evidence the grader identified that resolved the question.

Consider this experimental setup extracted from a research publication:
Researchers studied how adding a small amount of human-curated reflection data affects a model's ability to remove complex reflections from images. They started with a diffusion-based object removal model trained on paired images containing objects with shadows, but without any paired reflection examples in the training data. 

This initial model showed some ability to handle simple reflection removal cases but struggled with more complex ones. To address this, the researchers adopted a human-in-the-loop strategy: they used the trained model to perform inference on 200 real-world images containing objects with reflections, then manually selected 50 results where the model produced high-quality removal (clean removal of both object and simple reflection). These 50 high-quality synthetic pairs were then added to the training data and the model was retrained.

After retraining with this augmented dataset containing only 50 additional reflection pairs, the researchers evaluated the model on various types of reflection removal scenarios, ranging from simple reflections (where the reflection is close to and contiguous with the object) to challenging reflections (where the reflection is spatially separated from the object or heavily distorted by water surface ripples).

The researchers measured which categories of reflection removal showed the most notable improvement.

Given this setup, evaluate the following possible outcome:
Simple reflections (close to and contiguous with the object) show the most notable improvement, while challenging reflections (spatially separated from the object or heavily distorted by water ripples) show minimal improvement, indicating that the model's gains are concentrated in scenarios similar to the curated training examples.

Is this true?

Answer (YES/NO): NO